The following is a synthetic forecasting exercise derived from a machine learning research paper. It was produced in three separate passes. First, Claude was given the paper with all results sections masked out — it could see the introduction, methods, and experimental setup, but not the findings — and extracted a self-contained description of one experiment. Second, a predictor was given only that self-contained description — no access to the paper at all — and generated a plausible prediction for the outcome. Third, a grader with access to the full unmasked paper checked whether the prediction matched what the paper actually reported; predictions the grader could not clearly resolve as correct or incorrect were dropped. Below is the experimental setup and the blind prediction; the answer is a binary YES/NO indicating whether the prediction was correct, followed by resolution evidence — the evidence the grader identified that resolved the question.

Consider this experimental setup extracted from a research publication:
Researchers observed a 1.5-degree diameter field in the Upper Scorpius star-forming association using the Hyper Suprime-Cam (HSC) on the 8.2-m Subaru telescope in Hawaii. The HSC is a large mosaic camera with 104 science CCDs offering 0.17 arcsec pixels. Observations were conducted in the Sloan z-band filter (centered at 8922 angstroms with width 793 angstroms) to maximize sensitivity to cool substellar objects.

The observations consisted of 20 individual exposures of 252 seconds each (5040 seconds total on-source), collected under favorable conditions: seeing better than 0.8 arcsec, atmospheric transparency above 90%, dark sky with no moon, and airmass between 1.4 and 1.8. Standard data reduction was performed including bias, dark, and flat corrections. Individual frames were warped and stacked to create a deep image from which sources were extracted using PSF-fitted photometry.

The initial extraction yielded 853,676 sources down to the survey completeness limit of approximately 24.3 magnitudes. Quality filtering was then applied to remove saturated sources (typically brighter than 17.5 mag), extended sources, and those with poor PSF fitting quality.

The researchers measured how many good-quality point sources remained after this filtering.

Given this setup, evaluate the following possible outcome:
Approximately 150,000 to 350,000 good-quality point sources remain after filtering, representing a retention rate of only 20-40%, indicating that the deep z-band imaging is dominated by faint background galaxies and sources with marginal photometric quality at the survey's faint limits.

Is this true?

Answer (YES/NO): NO